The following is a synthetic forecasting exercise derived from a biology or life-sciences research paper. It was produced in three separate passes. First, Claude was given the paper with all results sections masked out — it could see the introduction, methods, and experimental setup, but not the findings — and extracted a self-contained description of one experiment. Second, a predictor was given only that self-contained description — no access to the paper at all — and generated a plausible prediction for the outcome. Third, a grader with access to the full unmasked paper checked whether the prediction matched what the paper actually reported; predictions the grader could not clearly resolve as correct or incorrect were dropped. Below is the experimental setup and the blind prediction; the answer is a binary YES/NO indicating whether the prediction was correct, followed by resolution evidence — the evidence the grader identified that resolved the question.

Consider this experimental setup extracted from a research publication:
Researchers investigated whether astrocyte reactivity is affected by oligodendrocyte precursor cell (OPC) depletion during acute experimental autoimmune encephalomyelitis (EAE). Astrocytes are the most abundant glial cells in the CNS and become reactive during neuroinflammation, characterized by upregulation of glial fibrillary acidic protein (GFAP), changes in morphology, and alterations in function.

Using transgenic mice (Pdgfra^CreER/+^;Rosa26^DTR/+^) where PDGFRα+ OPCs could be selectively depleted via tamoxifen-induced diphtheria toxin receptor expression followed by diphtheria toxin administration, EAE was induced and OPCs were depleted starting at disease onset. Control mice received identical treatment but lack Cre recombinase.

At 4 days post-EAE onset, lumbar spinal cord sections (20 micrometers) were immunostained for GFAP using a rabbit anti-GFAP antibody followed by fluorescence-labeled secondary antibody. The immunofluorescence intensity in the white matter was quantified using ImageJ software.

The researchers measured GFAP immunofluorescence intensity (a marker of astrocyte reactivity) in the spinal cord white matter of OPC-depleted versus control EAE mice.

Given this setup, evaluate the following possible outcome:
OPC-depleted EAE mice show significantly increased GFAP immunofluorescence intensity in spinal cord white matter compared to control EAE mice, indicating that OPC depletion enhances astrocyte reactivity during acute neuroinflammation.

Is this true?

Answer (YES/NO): NO